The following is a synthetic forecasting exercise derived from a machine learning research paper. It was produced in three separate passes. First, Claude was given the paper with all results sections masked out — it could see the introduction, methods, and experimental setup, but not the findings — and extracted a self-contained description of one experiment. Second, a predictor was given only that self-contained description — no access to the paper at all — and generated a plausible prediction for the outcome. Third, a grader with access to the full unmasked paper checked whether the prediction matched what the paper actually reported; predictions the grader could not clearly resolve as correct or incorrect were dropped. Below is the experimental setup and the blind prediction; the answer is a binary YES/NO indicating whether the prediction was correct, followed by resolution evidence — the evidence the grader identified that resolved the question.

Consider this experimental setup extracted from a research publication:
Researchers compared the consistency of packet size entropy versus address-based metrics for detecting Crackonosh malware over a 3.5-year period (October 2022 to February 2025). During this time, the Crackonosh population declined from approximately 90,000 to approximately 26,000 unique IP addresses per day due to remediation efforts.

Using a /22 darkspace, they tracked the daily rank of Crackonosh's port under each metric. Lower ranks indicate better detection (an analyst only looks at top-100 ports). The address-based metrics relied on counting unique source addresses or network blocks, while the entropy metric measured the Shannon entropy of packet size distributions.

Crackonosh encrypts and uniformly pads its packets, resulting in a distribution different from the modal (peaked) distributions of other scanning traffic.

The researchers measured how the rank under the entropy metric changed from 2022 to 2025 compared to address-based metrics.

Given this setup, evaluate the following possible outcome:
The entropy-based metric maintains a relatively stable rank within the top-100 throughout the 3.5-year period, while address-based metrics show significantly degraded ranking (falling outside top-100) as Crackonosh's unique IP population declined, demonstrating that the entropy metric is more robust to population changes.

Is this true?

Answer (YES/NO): NO